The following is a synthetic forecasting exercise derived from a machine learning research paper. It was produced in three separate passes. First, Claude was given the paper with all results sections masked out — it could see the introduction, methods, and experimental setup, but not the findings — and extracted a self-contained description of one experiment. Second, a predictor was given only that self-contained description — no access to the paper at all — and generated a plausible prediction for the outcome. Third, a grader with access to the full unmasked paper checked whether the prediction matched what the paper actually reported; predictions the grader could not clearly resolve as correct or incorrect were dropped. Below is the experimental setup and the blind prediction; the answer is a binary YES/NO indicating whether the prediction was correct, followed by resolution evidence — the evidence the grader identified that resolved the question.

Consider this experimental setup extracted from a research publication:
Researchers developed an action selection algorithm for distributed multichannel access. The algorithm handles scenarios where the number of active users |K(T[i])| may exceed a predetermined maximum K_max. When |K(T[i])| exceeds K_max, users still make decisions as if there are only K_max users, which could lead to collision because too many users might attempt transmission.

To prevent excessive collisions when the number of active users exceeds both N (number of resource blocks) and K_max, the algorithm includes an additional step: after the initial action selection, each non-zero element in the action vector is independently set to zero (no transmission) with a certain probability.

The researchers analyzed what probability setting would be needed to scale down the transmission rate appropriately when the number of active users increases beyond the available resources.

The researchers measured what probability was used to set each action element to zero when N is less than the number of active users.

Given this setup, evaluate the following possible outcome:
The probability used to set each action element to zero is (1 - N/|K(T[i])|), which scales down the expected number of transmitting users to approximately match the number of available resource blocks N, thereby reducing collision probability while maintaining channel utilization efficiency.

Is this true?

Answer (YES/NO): NO